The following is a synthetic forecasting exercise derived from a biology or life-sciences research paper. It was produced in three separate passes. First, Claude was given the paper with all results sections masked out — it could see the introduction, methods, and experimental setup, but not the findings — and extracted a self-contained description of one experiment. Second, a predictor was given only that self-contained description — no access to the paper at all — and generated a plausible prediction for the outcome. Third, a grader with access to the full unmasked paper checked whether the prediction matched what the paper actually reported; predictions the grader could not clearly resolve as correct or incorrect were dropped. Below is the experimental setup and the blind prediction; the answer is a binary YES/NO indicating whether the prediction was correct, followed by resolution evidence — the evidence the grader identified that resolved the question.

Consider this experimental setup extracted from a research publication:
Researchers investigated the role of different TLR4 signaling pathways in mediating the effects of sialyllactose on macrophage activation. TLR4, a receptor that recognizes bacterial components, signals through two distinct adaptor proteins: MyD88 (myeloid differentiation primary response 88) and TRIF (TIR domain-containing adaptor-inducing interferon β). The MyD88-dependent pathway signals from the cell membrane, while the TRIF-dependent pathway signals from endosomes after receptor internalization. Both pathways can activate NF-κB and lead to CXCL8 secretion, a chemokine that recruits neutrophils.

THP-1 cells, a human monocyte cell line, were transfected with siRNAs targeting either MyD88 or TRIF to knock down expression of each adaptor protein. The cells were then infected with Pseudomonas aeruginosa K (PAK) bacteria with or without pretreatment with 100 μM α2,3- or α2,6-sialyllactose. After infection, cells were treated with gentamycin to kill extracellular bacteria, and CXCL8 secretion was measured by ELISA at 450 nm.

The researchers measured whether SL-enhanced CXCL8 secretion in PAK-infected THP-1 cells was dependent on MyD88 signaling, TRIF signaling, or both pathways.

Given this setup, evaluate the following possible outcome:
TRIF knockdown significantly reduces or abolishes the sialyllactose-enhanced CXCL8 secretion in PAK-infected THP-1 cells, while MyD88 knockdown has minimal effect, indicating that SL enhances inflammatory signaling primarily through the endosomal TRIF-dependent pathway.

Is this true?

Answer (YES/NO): YES